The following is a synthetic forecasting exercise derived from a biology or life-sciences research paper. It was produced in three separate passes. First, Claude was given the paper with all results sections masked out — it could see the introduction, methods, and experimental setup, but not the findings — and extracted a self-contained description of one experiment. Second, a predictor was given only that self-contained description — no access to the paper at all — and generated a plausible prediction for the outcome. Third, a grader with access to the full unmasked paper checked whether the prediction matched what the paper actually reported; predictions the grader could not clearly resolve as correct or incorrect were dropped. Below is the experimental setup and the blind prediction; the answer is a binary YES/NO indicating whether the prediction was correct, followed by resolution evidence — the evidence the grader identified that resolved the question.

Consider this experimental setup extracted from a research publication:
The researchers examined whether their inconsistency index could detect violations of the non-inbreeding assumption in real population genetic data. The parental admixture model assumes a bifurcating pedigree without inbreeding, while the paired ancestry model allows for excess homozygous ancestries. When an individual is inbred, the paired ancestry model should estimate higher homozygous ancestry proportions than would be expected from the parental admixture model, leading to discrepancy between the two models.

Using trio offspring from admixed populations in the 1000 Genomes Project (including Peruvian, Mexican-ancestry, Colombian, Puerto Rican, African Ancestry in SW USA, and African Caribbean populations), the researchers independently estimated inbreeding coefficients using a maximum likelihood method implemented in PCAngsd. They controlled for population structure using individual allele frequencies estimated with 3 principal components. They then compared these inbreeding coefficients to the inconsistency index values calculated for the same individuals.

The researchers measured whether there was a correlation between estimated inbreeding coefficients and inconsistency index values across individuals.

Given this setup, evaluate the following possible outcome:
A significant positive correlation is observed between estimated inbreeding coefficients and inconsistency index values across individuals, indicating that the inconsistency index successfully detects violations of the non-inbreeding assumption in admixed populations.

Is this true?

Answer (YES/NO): NO